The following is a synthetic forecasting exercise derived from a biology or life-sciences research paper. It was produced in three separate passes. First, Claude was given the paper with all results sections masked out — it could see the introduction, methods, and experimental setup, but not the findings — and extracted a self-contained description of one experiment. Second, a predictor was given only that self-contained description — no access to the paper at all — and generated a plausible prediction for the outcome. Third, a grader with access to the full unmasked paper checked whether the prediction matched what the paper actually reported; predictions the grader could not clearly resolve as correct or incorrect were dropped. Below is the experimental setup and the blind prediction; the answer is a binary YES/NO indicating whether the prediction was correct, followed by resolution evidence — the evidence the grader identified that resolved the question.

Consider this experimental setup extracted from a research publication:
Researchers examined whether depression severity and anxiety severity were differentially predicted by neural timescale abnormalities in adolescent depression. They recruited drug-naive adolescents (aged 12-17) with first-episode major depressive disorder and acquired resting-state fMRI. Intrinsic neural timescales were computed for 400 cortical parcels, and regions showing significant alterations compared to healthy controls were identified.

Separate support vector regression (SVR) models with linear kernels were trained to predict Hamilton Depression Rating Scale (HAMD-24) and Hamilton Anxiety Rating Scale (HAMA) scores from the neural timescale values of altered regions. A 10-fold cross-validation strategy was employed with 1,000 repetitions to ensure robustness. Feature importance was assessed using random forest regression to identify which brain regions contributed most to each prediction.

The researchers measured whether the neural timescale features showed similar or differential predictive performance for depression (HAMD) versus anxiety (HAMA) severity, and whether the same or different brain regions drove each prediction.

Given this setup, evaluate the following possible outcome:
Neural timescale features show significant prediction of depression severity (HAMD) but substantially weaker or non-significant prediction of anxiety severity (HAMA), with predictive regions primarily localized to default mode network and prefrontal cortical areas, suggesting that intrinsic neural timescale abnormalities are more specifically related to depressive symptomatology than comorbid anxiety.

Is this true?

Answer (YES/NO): NO